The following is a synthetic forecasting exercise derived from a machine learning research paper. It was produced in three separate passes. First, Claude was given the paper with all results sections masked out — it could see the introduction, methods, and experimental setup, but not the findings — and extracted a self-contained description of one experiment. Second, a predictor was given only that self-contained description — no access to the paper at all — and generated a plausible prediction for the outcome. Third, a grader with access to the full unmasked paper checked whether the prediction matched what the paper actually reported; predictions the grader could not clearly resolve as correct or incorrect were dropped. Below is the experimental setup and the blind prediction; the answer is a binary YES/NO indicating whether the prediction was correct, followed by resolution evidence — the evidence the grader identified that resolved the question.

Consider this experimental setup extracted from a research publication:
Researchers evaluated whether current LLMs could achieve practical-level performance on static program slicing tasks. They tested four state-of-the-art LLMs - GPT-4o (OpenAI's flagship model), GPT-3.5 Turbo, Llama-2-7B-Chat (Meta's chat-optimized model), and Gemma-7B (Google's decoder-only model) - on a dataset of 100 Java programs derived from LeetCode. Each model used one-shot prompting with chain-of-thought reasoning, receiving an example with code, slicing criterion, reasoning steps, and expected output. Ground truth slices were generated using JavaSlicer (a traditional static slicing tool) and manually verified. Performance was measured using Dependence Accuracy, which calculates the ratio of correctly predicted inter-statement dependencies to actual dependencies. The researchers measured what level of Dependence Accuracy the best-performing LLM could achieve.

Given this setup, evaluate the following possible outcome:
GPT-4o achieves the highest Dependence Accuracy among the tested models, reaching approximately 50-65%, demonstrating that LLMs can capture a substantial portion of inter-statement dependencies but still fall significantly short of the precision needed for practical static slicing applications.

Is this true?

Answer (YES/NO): YES